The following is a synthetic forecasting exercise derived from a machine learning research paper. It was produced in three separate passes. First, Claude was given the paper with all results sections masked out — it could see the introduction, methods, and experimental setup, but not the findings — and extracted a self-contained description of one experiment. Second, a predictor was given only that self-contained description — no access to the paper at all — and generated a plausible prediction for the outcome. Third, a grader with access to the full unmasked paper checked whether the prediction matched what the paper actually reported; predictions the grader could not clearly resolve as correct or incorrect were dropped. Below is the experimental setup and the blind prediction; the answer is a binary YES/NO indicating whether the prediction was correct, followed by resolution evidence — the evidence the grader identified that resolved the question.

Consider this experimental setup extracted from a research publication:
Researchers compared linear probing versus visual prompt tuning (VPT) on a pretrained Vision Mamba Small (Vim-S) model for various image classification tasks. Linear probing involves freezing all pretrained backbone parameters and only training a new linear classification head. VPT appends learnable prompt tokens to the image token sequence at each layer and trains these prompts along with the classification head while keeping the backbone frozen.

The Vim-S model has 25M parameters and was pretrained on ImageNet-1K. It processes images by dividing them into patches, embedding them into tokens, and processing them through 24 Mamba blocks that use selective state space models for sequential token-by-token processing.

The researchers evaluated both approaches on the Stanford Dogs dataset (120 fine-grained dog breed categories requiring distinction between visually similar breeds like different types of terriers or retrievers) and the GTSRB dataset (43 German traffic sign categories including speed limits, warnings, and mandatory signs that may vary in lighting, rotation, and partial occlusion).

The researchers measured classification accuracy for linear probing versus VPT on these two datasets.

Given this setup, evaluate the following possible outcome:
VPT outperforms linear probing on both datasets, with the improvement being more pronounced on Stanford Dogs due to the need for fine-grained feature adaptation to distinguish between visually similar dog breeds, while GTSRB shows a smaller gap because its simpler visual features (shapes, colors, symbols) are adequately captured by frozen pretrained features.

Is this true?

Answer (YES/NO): NO